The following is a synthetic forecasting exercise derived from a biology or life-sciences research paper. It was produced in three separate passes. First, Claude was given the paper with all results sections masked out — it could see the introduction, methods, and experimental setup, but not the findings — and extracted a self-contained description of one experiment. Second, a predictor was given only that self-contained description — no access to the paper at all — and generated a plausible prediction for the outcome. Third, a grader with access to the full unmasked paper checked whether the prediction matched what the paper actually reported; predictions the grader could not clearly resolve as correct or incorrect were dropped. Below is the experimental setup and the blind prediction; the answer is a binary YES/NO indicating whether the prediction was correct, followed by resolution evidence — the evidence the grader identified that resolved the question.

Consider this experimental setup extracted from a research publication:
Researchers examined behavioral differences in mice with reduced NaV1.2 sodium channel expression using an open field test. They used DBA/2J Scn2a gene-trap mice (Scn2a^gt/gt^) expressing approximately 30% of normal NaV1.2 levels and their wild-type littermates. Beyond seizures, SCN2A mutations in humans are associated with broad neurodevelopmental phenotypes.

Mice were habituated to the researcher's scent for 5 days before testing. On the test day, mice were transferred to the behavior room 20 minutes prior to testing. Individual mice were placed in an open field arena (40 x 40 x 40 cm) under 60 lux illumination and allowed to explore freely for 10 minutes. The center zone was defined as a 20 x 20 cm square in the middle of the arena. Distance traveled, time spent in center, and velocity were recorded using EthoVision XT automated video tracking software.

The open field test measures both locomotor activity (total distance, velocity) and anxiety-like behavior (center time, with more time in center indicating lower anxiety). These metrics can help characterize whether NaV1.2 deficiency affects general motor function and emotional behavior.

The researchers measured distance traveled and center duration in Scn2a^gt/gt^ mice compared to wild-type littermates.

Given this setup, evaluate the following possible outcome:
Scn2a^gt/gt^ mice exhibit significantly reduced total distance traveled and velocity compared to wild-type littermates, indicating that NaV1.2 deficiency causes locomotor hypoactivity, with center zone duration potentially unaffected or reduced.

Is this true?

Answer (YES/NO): NO